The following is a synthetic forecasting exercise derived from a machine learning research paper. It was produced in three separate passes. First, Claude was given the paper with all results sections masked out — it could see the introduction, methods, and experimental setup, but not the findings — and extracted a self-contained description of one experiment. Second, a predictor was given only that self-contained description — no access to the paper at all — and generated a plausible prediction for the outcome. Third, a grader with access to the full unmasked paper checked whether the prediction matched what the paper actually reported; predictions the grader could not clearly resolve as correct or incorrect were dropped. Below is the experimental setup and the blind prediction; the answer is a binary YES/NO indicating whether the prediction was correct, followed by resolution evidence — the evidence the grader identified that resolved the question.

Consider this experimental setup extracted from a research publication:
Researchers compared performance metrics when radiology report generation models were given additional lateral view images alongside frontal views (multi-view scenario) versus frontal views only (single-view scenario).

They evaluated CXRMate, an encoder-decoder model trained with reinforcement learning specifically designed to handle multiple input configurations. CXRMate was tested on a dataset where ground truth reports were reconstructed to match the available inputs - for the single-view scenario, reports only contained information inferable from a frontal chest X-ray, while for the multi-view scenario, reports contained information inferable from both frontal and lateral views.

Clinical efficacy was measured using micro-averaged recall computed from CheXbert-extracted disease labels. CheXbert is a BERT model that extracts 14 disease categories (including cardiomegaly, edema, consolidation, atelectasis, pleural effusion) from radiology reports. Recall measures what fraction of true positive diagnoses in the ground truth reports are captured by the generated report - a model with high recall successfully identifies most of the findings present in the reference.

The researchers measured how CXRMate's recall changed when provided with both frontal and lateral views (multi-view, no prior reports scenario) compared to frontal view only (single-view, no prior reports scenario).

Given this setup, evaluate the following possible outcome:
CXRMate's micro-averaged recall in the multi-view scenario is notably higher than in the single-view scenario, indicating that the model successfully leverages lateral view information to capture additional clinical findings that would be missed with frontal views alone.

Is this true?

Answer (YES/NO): NO